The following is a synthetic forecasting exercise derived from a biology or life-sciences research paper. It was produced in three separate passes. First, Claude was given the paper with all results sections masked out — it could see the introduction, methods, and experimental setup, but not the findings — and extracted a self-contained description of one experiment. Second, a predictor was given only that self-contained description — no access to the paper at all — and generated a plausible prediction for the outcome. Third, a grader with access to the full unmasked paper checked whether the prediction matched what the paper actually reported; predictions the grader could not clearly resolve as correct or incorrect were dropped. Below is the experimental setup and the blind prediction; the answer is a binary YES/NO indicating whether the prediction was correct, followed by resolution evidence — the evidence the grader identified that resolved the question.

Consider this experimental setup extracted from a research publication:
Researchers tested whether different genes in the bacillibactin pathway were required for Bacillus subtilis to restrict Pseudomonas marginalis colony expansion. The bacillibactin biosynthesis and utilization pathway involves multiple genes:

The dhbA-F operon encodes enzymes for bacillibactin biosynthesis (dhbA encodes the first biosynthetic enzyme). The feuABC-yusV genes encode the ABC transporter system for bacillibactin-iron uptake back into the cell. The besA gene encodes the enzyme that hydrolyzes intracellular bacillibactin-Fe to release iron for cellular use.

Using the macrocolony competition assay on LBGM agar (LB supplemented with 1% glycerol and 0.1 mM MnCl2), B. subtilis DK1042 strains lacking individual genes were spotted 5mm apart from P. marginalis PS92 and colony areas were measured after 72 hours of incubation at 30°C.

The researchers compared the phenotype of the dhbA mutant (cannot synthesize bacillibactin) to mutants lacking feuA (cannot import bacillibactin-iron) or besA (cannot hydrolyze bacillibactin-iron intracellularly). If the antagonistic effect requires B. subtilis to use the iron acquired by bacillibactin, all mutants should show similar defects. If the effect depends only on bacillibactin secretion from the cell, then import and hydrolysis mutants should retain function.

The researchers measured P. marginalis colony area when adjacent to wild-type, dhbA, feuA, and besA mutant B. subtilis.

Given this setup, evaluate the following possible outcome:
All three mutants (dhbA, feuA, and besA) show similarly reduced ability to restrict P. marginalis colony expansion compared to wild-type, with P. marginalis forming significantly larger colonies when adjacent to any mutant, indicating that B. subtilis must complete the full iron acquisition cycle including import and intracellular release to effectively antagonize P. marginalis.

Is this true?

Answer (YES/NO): NO